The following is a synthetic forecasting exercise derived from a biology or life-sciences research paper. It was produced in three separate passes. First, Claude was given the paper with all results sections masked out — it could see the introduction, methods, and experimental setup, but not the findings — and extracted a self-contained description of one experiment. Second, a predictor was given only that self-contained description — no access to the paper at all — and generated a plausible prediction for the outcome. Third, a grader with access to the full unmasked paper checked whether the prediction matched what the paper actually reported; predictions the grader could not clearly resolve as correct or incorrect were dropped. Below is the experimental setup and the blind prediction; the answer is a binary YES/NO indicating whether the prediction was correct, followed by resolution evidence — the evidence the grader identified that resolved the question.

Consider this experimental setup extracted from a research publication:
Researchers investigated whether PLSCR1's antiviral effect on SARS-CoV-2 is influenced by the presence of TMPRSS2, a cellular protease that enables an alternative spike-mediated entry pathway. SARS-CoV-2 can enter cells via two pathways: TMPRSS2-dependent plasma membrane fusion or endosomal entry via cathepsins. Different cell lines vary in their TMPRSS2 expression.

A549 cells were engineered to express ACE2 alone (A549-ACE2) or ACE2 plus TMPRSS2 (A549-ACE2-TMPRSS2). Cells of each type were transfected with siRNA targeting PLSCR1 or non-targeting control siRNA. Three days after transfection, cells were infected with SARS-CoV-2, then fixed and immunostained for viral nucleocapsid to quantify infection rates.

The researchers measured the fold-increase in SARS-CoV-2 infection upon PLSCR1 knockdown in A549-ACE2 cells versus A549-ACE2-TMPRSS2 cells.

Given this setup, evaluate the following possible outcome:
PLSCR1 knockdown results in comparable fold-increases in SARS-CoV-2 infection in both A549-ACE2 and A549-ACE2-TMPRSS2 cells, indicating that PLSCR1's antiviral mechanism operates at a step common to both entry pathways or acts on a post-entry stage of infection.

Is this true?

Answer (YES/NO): NO